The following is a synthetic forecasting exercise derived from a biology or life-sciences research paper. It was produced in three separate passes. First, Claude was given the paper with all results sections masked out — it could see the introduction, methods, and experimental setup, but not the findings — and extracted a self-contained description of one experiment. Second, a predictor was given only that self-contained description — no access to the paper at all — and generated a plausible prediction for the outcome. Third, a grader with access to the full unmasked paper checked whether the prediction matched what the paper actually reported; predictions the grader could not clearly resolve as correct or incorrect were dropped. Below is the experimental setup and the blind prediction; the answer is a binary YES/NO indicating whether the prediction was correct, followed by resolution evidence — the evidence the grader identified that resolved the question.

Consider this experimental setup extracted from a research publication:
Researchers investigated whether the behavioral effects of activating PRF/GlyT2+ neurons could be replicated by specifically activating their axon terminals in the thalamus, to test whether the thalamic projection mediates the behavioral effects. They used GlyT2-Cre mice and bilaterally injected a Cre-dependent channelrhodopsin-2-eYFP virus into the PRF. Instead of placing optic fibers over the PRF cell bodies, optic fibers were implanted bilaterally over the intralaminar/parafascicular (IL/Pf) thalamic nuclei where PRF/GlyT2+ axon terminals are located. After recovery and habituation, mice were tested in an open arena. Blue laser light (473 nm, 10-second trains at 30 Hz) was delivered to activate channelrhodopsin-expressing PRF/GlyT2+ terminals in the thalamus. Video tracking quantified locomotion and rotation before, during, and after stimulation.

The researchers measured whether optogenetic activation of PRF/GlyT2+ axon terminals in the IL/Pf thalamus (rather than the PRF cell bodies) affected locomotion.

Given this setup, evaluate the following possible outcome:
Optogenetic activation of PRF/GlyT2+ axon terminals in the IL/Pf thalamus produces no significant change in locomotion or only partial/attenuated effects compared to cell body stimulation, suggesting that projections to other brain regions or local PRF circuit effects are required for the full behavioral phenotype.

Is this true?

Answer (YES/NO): NO